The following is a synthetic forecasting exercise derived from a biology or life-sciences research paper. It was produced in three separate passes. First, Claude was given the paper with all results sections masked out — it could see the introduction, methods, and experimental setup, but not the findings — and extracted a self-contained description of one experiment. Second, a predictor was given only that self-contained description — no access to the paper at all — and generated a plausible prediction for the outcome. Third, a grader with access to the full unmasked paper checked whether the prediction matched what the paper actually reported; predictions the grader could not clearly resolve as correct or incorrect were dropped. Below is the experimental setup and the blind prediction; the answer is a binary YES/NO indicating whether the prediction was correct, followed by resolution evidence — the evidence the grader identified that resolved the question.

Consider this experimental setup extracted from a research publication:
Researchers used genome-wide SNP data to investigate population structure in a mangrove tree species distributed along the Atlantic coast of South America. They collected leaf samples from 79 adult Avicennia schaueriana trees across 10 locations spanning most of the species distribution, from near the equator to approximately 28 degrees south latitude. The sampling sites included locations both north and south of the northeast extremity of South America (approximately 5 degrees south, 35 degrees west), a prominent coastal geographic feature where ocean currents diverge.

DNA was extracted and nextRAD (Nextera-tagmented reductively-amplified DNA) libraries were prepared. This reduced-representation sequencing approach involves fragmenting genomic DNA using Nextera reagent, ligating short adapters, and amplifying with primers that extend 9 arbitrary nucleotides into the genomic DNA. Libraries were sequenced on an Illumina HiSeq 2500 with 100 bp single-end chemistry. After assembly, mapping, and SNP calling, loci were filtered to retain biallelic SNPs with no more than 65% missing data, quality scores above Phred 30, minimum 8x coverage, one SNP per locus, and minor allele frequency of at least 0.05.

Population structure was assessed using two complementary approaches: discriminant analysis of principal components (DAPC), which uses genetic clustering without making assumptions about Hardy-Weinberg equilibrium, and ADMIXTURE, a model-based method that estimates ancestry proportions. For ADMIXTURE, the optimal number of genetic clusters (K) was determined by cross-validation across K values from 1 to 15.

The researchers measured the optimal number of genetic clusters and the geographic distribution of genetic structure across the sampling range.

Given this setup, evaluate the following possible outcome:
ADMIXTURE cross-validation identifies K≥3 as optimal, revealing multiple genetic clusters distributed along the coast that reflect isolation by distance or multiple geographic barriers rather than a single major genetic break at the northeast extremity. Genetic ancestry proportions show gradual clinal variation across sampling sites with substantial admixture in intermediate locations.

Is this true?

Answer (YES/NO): NO